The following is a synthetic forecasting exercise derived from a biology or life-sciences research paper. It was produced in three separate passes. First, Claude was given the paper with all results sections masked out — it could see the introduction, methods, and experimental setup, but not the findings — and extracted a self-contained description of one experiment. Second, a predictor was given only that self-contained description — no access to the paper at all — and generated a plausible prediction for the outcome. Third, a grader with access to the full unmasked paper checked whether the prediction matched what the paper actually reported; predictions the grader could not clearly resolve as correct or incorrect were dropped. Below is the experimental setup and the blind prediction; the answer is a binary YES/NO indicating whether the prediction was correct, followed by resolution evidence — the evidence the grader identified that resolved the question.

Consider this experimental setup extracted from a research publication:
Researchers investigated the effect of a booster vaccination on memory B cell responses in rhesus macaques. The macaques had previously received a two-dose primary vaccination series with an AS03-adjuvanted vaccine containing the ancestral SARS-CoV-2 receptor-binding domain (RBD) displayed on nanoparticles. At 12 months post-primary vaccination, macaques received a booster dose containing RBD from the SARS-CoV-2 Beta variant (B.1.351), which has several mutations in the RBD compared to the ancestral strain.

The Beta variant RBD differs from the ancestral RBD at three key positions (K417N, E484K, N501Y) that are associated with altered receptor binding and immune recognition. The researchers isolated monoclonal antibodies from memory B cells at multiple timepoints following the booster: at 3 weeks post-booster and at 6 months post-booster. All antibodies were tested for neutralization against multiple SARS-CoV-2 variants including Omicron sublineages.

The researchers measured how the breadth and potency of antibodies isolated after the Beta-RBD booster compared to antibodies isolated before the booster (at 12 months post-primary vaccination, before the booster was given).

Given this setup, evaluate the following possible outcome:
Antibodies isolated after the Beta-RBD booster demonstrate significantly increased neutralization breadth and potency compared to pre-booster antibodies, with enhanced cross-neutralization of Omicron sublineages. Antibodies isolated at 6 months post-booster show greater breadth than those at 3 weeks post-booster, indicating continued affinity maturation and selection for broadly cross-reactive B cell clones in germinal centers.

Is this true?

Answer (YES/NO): NO